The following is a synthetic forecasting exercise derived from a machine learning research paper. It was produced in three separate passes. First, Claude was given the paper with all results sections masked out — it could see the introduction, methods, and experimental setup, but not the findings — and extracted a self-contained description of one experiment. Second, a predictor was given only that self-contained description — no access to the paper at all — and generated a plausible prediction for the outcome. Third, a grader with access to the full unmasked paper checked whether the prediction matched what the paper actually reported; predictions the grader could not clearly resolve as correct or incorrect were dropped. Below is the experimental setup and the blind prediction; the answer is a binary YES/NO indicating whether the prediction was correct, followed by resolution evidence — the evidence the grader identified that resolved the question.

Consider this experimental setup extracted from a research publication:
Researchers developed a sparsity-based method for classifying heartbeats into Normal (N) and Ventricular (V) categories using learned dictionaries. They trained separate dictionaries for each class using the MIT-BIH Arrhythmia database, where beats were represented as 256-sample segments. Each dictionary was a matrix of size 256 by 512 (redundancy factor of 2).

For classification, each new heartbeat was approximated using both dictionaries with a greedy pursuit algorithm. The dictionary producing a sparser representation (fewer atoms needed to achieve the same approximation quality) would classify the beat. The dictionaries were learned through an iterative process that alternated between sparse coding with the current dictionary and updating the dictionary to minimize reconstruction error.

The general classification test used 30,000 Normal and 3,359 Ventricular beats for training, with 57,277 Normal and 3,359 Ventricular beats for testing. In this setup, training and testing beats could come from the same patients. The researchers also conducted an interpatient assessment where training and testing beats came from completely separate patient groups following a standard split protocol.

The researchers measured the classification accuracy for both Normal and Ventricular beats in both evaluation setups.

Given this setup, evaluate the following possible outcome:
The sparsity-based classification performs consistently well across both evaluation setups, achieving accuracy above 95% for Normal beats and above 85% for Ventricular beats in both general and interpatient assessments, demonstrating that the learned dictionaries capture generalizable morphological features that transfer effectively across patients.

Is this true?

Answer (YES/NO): NO